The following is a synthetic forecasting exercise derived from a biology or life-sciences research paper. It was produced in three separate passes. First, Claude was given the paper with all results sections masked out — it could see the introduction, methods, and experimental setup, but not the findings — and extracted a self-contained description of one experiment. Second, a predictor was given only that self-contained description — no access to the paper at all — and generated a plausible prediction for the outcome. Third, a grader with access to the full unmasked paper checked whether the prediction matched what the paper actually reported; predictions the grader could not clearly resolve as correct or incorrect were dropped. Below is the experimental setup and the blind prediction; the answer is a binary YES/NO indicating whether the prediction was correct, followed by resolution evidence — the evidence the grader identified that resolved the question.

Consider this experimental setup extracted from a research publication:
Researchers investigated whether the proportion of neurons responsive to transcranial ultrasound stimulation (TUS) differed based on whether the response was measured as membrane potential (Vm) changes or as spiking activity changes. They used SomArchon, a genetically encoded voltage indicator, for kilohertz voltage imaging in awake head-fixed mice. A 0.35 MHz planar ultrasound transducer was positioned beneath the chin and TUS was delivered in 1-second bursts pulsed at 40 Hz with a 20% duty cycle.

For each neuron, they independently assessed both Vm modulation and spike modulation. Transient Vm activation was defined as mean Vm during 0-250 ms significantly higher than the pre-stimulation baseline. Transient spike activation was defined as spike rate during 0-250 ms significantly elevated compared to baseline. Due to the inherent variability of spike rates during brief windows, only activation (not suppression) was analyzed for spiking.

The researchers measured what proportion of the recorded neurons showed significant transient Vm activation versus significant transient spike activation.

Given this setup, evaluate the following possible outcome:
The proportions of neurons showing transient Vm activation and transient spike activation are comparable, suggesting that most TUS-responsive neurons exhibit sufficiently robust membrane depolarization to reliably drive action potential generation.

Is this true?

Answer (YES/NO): NO